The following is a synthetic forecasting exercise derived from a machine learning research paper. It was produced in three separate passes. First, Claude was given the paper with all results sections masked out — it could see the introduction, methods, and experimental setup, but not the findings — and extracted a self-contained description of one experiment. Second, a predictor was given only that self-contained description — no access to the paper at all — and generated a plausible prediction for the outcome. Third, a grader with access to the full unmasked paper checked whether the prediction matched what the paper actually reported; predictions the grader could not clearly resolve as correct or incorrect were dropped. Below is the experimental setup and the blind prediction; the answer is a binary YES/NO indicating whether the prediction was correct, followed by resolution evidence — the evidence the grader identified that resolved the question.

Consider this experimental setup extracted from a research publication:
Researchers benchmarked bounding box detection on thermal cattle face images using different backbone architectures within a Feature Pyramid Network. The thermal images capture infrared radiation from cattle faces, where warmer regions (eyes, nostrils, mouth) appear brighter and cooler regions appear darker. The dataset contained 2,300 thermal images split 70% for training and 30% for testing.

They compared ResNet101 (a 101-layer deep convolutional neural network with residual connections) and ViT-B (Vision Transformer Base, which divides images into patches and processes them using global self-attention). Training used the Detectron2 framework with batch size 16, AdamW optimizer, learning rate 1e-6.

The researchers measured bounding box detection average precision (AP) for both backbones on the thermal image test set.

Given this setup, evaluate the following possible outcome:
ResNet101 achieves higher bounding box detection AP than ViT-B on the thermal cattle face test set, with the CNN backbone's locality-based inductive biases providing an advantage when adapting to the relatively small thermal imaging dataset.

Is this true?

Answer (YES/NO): YES